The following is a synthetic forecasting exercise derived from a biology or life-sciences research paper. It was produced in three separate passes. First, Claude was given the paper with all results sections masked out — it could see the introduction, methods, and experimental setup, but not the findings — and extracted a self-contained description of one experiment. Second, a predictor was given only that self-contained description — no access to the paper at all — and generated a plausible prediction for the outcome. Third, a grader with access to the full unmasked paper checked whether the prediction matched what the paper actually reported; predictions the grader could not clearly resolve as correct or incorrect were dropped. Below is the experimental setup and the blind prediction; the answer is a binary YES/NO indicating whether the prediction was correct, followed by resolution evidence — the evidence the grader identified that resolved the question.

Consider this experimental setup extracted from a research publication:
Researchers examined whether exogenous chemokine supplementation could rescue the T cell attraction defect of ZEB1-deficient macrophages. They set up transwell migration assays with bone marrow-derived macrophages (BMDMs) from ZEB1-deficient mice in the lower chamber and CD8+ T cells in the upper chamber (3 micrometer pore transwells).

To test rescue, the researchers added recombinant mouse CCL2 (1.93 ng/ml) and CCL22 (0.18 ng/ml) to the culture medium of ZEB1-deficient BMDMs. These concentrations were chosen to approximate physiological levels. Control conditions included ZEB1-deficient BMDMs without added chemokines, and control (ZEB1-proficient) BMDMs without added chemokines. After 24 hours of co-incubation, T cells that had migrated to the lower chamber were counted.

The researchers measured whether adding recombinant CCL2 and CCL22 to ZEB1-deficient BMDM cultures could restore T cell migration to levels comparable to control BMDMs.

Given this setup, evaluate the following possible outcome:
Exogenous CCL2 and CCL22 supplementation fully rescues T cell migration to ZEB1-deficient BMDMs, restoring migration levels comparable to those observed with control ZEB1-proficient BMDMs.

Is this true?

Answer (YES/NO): YES